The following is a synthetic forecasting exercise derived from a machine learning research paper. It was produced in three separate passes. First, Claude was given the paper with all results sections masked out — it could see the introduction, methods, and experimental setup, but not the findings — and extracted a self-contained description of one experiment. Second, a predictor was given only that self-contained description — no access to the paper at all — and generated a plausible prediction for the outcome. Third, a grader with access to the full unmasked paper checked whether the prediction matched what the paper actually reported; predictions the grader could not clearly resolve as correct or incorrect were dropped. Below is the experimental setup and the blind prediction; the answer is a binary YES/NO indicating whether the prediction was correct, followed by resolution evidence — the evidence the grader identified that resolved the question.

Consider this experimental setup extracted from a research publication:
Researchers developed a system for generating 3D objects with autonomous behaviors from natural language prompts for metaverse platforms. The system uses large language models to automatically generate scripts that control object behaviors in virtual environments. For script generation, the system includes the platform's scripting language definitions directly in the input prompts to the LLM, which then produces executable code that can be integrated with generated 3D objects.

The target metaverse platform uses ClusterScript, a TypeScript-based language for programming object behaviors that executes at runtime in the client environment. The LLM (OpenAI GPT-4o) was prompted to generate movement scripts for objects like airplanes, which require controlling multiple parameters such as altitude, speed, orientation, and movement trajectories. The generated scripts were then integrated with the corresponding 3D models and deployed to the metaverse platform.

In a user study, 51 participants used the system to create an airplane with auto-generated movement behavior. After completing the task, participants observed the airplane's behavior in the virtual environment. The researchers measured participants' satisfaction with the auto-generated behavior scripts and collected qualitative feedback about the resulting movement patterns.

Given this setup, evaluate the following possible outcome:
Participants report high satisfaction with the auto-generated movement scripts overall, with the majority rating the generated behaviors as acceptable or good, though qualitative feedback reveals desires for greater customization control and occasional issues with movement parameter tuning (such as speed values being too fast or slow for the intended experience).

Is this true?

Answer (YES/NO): NO